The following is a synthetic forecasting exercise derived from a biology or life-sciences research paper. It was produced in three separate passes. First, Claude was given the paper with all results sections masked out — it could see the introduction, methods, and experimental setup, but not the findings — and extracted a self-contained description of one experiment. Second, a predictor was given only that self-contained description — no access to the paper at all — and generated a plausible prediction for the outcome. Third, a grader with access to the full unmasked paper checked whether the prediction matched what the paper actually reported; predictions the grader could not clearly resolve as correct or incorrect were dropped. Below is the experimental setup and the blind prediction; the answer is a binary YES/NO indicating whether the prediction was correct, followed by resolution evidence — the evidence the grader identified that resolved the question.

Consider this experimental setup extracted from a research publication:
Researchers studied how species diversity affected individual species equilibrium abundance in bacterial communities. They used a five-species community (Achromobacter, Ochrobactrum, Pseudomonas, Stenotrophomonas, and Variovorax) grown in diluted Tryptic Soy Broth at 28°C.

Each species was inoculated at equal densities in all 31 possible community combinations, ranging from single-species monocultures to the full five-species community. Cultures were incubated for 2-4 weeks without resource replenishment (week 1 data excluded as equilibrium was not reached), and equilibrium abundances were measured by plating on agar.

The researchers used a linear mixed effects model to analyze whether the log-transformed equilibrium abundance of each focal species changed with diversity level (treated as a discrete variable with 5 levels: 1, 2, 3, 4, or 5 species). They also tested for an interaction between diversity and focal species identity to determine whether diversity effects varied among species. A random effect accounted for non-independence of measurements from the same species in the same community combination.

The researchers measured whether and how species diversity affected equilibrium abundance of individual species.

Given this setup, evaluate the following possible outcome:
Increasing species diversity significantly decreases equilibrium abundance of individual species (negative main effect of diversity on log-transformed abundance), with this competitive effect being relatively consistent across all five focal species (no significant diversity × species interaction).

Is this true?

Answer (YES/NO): YES